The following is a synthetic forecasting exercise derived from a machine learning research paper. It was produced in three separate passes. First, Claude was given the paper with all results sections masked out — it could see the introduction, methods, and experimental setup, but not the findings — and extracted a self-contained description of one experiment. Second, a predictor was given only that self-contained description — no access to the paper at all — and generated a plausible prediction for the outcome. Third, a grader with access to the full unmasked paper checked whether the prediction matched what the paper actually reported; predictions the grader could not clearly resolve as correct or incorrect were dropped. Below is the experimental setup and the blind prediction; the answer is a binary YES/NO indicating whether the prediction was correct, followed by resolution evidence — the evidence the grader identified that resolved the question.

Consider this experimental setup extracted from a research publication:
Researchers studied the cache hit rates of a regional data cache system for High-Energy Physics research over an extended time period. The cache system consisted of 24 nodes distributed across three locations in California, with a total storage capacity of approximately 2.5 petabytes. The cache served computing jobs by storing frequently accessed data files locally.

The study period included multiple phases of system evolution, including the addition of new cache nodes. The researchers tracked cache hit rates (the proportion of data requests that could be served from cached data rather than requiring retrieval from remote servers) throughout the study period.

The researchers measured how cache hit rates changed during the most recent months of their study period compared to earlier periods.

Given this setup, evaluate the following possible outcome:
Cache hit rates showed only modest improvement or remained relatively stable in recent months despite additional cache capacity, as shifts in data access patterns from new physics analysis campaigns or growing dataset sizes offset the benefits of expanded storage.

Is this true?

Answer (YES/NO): NO